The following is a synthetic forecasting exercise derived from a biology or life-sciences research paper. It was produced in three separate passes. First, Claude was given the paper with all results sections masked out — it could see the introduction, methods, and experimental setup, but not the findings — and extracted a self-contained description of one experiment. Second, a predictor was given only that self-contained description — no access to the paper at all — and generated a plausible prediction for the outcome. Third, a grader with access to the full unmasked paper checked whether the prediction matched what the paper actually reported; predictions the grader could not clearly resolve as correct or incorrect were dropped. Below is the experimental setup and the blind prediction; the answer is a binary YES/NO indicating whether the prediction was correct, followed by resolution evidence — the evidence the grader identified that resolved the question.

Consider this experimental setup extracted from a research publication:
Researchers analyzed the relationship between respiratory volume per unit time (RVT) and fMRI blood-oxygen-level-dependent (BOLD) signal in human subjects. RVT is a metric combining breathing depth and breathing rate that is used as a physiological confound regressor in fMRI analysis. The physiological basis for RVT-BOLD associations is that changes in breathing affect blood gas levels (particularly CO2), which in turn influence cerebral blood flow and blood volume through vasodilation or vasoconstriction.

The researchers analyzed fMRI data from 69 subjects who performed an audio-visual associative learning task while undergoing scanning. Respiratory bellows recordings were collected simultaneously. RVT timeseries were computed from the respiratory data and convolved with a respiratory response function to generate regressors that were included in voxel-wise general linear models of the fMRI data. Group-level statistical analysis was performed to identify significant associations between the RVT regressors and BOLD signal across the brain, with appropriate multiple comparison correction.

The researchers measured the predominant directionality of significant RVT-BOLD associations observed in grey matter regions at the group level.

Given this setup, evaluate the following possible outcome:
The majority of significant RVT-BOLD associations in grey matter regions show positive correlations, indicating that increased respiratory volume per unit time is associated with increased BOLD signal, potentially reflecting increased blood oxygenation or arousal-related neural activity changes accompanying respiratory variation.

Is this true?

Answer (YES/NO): YES